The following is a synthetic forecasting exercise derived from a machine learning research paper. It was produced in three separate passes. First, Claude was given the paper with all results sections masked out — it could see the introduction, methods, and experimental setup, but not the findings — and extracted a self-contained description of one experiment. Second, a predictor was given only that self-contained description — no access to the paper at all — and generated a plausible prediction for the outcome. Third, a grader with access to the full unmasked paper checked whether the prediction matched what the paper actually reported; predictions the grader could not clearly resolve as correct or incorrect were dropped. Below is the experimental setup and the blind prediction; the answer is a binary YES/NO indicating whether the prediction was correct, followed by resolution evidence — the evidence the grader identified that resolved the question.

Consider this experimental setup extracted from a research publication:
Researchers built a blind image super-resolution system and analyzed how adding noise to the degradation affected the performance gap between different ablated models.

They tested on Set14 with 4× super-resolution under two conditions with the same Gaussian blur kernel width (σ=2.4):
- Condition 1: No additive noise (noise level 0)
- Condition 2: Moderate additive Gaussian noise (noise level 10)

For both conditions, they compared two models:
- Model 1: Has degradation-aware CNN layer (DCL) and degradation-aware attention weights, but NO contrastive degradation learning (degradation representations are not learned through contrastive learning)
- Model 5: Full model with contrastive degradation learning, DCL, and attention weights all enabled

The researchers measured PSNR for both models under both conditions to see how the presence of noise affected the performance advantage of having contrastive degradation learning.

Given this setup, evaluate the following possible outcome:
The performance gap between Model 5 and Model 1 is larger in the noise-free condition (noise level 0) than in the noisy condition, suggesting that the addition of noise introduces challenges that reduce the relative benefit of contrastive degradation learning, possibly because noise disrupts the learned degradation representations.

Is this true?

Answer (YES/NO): YES